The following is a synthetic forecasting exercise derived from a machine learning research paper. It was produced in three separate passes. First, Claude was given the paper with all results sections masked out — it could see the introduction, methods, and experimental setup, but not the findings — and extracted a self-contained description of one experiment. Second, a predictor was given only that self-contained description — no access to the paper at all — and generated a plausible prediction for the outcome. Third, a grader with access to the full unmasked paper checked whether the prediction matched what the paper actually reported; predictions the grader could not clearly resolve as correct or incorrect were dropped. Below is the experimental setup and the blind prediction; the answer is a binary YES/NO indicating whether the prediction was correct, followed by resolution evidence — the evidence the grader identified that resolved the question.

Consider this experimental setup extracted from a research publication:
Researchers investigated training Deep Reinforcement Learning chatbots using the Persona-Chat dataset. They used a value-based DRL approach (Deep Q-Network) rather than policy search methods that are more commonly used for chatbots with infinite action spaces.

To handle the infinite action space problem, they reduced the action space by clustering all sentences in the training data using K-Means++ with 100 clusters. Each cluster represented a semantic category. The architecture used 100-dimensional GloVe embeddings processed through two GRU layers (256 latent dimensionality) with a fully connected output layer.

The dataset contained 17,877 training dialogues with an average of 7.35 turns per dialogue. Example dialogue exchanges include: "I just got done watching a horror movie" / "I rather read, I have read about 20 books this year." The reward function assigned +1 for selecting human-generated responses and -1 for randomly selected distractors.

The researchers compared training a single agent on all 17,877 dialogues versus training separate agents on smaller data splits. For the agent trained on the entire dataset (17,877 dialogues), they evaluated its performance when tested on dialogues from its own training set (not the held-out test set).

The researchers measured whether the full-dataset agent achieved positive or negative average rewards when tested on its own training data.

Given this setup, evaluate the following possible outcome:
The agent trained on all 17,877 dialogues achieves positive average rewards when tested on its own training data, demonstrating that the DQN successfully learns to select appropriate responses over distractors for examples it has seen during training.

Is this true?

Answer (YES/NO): NO